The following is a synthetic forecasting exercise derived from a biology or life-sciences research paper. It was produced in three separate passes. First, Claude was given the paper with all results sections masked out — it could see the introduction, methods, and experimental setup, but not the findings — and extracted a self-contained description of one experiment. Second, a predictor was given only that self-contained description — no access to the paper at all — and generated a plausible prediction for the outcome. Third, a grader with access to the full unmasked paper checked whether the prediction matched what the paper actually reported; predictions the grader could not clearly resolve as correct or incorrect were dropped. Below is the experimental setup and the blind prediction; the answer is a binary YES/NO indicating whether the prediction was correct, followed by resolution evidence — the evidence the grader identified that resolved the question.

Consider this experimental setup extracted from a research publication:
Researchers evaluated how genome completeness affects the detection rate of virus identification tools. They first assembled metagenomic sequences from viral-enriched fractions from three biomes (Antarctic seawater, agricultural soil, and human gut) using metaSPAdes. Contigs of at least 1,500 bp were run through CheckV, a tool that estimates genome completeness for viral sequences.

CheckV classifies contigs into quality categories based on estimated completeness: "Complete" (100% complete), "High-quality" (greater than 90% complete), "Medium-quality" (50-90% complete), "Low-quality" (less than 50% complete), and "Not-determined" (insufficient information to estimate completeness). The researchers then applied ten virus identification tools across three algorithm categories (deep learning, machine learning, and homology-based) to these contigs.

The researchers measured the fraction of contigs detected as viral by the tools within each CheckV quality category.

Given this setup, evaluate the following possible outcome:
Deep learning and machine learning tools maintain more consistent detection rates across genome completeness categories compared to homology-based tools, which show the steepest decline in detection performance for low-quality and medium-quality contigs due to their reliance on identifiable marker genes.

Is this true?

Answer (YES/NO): NO